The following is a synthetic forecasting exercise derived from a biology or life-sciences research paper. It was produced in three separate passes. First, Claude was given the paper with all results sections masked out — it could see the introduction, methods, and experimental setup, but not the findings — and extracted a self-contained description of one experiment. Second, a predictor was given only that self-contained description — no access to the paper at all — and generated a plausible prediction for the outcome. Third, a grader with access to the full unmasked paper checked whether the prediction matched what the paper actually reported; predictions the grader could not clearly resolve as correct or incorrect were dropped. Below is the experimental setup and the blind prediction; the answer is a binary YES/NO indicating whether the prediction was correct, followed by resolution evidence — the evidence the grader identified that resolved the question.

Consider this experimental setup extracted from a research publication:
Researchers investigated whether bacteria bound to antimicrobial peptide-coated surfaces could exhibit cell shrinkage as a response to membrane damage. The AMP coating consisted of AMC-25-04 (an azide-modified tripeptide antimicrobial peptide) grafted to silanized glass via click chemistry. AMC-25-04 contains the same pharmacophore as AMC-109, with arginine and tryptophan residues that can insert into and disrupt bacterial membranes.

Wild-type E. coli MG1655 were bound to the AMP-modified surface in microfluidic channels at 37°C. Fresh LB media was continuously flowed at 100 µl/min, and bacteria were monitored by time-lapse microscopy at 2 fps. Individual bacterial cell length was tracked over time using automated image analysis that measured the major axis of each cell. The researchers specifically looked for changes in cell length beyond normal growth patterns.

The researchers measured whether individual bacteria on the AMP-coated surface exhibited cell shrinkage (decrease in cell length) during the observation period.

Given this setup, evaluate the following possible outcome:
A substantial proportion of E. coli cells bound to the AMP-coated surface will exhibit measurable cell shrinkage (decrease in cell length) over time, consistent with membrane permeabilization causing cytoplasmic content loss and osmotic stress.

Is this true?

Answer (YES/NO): NO